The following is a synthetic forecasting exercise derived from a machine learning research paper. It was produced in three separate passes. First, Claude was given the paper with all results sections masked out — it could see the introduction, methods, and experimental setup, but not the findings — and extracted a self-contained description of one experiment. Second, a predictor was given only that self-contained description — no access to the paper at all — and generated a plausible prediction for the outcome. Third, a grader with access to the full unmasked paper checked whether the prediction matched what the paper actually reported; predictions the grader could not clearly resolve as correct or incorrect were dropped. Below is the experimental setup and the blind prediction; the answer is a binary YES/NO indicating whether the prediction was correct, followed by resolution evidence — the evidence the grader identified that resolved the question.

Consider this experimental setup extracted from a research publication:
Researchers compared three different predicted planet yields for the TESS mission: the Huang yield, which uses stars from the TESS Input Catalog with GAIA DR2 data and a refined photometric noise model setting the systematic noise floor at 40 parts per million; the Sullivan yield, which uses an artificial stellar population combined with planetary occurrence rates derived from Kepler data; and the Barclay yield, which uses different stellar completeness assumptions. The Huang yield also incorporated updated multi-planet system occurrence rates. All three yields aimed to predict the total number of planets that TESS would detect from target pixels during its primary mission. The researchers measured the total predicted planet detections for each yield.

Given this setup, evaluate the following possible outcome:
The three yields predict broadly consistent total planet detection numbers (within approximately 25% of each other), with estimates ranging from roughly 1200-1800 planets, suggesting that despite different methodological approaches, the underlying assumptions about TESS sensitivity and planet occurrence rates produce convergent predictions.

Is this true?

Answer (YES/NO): NO